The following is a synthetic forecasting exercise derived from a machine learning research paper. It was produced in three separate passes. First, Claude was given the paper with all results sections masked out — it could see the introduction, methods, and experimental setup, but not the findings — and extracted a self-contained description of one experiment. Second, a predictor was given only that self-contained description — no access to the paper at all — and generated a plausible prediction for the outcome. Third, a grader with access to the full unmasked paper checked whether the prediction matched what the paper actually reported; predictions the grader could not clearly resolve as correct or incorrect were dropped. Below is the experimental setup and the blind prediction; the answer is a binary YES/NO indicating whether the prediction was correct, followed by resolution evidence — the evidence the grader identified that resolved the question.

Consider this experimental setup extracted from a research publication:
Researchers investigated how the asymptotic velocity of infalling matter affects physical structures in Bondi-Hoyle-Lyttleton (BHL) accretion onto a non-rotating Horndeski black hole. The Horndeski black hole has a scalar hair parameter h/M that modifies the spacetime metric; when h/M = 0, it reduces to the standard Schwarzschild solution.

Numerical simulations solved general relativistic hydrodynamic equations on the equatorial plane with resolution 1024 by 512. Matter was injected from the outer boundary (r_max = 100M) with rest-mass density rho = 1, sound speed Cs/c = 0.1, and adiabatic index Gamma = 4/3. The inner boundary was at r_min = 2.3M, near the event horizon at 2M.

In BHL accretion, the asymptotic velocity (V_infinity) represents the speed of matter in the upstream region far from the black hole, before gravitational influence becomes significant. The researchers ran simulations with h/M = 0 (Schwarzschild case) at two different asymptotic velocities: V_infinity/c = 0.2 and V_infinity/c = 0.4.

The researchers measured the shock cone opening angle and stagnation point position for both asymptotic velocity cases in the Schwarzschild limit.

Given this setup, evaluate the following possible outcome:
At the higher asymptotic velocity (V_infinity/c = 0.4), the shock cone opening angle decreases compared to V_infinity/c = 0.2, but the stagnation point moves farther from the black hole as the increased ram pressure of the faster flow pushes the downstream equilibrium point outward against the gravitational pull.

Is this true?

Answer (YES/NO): NO